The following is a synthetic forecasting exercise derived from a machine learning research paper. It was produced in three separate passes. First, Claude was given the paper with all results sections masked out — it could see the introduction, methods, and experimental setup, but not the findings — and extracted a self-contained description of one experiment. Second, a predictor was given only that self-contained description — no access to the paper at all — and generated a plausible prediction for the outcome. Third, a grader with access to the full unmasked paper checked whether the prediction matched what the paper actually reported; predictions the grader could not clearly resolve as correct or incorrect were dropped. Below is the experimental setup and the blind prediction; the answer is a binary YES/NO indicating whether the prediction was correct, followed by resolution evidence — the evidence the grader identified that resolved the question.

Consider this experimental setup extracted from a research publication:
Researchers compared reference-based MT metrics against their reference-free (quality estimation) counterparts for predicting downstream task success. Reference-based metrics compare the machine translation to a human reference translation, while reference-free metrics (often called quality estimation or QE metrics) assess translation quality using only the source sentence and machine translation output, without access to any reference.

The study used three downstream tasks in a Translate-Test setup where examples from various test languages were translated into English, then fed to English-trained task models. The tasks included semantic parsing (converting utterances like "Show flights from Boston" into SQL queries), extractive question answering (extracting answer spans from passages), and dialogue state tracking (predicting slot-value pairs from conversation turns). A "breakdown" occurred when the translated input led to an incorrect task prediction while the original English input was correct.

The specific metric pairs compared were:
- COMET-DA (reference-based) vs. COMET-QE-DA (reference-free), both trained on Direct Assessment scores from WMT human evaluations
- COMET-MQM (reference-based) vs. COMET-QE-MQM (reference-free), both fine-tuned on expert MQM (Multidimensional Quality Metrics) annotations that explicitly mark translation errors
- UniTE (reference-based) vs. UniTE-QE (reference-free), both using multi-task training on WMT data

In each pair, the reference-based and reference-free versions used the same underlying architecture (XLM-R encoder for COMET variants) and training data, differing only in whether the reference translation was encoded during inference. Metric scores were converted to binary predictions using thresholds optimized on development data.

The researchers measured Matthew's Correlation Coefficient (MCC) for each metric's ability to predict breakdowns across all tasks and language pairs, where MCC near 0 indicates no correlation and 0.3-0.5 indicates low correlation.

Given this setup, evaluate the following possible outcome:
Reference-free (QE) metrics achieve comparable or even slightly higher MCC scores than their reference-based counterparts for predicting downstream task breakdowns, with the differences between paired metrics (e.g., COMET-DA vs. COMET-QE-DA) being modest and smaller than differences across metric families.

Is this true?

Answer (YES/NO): NO